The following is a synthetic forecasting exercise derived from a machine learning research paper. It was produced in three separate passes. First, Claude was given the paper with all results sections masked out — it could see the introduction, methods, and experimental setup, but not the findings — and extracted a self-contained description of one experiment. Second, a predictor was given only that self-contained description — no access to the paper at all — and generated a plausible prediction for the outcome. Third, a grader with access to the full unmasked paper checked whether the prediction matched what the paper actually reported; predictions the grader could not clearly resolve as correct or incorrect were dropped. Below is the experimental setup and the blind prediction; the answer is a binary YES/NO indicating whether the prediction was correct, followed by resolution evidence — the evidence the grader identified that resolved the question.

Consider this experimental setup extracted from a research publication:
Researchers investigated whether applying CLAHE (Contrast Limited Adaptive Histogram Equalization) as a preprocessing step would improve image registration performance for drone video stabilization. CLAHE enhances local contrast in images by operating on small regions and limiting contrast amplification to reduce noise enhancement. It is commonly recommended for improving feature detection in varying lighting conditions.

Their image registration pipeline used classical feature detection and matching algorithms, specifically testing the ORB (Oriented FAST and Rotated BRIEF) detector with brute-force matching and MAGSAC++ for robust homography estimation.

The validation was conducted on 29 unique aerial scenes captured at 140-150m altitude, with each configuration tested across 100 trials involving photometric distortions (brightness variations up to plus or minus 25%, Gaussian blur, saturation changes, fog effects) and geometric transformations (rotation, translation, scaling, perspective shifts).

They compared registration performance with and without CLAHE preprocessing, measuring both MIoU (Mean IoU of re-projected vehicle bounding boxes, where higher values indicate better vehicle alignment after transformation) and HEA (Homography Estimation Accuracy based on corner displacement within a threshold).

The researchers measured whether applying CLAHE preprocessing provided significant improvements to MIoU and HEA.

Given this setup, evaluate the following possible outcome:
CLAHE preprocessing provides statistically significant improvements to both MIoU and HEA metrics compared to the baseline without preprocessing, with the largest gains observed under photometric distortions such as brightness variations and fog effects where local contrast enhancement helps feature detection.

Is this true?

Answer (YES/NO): NO